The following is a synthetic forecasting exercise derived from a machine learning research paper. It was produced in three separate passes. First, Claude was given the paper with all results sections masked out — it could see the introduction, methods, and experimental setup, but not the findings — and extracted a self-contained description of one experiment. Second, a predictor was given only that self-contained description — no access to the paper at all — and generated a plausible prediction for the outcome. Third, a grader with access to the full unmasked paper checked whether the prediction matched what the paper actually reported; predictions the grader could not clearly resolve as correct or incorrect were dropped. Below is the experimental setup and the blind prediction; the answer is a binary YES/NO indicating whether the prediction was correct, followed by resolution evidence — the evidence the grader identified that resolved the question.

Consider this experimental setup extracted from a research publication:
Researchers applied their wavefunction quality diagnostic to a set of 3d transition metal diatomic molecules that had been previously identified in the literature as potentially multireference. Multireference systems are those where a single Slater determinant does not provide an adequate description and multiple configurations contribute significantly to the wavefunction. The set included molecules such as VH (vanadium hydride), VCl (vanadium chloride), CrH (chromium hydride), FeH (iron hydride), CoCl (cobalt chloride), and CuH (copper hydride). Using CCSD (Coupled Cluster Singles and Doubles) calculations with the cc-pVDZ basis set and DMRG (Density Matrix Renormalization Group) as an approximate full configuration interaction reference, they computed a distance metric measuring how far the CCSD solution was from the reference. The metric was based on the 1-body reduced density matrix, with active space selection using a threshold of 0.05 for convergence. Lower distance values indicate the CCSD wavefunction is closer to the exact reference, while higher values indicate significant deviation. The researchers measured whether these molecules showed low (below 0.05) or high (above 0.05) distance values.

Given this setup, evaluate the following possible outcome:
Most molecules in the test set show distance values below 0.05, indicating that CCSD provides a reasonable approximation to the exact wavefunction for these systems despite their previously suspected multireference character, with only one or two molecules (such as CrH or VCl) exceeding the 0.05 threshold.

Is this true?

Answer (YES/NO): NO